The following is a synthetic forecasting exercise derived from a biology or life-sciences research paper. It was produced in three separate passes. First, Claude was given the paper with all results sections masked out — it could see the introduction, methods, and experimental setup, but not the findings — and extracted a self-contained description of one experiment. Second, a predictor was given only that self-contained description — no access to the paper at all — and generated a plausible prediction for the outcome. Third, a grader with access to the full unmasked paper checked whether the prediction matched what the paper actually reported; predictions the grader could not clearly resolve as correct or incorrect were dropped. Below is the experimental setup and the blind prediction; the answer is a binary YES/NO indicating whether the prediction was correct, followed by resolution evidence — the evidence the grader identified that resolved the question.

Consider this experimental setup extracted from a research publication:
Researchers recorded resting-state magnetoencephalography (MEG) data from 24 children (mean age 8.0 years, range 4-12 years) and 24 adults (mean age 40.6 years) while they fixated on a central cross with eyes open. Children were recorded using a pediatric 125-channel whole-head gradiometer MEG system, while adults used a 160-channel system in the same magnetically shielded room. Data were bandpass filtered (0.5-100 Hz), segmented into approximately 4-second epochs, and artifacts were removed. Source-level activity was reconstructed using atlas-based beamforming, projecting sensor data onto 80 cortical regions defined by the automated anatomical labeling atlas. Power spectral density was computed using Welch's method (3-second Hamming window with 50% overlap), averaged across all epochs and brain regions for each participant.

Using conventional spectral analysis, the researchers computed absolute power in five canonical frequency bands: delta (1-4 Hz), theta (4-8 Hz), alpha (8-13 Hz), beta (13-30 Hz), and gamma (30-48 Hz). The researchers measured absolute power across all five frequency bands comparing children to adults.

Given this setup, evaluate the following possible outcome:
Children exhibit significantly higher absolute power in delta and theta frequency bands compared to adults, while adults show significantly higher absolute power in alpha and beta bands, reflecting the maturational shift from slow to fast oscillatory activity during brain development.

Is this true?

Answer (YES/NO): NO